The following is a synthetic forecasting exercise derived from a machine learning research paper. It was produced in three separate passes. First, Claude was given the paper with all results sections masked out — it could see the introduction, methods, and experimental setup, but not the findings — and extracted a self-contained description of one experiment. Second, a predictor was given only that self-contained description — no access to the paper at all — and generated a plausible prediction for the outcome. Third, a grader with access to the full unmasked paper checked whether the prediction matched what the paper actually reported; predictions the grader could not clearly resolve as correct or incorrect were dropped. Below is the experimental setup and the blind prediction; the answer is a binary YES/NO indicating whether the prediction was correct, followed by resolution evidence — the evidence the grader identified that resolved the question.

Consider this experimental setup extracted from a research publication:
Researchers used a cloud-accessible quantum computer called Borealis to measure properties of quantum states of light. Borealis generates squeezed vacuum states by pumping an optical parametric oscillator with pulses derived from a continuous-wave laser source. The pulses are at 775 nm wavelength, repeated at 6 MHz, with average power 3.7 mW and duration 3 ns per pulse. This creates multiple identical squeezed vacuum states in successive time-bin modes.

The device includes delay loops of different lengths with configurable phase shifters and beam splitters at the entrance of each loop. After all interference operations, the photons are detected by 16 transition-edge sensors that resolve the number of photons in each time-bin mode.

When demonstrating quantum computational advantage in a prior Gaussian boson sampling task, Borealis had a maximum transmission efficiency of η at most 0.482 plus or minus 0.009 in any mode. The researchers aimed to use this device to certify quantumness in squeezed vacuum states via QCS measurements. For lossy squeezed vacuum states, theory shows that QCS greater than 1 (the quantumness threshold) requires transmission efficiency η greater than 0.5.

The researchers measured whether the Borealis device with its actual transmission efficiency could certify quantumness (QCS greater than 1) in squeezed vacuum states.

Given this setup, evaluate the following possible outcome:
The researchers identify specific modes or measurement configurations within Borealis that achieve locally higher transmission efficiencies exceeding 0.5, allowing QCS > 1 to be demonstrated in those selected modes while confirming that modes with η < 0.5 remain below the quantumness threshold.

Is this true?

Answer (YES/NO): NO